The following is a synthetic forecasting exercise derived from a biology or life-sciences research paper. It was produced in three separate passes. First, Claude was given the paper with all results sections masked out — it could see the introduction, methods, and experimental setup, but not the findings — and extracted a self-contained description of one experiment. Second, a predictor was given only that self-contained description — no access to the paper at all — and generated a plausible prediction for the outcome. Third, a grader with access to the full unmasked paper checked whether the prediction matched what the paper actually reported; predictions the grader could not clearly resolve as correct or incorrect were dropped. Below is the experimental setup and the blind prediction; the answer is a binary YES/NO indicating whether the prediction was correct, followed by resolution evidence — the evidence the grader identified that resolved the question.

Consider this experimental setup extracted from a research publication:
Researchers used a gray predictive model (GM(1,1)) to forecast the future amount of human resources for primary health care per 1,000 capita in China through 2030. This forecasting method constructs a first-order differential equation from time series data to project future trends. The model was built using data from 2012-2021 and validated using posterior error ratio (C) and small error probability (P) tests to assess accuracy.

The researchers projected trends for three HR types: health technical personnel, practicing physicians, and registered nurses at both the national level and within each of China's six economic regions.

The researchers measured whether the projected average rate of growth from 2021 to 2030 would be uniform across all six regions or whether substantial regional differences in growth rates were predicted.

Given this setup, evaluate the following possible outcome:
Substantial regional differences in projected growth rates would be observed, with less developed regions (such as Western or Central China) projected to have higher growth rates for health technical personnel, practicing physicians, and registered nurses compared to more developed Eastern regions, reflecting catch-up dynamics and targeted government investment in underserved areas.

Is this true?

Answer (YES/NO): NO